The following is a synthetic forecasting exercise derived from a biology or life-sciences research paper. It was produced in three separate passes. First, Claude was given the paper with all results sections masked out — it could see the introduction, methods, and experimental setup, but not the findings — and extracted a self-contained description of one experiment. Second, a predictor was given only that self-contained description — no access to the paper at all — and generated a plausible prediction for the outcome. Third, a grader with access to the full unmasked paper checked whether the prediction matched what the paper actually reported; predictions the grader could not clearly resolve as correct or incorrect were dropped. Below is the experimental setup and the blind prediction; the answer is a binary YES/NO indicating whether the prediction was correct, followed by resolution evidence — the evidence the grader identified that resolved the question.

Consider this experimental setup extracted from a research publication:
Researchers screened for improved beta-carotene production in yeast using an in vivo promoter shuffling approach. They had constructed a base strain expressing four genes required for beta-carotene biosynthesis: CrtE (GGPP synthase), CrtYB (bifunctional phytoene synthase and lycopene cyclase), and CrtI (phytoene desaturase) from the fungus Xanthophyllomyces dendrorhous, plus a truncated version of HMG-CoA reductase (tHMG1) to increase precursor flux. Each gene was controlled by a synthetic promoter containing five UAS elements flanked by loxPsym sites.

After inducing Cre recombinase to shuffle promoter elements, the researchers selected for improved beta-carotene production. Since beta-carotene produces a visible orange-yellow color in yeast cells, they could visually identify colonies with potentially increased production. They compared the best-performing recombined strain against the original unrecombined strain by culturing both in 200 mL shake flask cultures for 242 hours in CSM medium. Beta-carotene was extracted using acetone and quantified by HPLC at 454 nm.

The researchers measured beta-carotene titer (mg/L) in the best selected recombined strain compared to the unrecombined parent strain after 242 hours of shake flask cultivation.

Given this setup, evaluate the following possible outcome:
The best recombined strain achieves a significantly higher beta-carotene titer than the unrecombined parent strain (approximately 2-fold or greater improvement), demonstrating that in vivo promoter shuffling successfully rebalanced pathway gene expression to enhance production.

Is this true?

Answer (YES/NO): YES